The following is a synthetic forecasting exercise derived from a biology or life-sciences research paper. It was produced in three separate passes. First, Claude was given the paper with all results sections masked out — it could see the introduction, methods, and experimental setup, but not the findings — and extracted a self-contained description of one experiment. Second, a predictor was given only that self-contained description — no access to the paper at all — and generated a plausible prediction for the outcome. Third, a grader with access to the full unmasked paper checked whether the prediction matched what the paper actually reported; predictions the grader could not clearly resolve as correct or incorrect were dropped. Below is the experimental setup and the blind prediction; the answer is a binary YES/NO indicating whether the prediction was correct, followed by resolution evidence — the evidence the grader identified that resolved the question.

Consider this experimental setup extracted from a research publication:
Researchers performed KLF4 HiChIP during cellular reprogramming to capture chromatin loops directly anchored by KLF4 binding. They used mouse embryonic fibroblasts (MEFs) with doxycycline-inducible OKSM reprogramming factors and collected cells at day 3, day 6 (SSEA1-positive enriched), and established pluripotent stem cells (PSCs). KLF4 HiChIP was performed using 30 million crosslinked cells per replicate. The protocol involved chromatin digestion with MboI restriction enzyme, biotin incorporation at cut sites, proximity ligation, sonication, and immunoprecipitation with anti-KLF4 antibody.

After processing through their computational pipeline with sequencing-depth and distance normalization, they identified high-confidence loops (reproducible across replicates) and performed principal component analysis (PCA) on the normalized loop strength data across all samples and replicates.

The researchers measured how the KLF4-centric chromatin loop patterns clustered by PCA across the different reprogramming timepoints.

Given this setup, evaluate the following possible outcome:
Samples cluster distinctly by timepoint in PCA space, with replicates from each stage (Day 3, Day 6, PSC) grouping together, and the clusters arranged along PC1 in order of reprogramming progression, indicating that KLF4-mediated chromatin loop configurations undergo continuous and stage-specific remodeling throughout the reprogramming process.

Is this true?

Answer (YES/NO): NO